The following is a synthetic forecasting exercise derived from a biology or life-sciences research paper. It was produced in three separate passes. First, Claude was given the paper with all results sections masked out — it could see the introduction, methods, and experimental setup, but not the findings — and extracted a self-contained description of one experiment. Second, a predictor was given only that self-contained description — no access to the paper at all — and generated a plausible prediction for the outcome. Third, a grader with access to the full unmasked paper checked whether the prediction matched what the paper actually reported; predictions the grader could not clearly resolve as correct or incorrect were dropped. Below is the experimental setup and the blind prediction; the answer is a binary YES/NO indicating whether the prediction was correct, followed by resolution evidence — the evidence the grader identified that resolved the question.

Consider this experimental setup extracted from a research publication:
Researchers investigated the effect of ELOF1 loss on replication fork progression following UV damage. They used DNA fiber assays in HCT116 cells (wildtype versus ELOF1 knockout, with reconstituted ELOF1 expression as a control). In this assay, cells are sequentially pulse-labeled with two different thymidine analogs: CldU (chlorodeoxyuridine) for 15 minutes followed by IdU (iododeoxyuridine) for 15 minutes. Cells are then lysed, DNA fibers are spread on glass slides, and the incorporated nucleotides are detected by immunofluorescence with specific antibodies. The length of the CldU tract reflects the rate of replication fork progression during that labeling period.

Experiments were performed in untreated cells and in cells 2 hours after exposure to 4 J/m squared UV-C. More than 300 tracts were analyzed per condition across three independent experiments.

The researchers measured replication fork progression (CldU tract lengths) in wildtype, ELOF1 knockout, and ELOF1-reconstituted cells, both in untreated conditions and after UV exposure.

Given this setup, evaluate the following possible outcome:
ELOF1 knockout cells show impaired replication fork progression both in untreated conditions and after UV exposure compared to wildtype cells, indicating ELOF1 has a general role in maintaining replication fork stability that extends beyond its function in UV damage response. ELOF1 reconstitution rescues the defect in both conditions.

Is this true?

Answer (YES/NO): NO